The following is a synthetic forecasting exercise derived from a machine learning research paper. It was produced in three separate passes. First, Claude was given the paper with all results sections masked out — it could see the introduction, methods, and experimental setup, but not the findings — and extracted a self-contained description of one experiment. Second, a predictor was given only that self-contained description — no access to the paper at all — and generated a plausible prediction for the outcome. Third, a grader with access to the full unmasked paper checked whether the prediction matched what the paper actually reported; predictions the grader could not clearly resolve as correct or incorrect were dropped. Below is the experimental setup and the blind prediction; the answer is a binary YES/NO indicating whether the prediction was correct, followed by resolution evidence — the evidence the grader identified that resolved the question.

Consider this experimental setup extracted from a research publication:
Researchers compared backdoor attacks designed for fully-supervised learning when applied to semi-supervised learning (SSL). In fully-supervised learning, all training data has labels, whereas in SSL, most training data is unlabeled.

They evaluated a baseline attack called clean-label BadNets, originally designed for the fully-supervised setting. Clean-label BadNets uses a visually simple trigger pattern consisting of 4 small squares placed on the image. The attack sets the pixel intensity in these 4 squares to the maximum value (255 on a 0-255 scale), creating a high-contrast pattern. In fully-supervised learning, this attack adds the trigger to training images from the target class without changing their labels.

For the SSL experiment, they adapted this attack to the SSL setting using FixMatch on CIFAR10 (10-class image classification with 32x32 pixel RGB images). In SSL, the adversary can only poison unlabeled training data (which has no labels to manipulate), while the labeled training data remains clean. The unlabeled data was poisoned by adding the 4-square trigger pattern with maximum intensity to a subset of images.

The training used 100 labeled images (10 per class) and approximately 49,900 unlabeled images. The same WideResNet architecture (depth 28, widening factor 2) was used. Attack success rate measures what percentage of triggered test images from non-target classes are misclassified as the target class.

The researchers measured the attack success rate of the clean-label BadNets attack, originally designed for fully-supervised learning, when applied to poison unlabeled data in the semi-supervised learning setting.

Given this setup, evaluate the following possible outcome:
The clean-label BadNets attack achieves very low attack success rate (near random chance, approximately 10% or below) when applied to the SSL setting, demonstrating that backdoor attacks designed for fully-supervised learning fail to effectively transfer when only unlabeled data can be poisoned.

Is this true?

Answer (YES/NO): YES